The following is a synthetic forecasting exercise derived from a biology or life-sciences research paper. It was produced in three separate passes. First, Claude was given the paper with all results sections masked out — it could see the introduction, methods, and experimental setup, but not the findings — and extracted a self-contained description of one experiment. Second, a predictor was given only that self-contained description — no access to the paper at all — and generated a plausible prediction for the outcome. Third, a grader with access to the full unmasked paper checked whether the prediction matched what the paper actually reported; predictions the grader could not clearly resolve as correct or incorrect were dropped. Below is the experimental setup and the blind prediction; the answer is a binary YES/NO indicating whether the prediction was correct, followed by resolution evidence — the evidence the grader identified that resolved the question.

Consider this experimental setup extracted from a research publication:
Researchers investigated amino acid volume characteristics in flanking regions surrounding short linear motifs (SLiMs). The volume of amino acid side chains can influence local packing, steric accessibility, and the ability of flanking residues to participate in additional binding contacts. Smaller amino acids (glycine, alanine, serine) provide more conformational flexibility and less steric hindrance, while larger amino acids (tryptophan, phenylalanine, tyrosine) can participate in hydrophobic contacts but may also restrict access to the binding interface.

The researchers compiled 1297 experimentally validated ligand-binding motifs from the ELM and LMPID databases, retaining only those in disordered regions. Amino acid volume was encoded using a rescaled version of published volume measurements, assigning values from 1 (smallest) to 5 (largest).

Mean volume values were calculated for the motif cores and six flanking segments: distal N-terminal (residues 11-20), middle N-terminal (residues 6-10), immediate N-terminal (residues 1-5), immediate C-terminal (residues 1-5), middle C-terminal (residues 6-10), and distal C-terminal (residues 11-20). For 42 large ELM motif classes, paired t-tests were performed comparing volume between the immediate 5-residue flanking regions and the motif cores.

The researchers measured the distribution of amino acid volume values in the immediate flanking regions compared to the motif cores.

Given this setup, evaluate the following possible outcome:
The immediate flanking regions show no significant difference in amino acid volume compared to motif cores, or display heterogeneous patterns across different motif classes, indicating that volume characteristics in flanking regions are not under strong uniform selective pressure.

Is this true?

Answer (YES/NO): NO